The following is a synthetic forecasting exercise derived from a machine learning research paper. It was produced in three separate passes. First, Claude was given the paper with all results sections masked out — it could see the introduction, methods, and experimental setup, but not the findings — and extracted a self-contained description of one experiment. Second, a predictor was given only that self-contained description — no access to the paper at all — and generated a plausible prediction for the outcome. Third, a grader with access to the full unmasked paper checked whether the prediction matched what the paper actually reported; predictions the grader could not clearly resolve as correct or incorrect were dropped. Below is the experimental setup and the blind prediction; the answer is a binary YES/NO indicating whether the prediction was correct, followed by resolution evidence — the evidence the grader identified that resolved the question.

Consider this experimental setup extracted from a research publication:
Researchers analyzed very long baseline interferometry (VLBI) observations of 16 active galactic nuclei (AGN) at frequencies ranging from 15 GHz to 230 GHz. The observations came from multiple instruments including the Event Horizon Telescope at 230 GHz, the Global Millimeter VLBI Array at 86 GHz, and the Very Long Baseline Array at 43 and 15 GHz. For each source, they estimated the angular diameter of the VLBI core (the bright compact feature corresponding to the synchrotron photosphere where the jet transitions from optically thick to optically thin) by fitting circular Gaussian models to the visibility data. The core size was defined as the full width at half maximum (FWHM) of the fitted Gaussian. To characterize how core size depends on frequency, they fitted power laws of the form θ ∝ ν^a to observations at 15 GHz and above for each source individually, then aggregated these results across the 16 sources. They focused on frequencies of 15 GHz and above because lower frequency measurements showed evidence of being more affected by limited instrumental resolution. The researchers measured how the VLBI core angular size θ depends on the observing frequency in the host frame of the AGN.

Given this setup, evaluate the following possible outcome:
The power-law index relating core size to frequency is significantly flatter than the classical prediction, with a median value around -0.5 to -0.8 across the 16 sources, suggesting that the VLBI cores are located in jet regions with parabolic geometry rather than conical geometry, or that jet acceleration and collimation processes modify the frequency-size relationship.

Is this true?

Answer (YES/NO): YES